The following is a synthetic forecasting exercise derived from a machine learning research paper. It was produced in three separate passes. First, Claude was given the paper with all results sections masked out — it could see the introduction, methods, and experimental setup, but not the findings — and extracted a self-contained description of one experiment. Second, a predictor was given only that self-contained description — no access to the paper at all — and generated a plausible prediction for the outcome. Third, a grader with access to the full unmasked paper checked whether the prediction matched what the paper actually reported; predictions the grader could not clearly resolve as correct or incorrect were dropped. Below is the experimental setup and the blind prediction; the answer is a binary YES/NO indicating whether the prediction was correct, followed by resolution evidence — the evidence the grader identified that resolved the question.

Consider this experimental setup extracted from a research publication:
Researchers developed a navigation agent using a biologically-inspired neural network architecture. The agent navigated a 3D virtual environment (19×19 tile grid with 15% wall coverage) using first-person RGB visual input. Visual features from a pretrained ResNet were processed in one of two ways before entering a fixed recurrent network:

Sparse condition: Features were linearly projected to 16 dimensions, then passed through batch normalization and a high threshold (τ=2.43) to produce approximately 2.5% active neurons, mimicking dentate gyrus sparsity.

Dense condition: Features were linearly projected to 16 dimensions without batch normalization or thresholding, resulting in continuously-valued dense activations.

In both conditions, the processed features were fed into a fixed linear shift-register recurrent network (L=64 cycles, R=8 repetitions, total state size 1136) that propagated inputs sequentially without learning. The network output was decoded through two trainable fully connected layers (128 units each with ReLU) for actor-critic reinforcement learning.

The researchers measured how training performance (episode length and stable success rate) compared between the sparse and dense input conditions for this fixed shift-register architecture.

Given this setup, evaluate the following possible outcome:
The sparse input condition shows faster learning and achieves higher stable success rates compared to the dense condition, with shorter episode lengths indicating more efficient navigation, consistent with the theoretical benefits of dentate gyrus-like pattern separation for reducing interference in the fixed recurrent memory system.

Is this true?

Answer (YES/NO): YES